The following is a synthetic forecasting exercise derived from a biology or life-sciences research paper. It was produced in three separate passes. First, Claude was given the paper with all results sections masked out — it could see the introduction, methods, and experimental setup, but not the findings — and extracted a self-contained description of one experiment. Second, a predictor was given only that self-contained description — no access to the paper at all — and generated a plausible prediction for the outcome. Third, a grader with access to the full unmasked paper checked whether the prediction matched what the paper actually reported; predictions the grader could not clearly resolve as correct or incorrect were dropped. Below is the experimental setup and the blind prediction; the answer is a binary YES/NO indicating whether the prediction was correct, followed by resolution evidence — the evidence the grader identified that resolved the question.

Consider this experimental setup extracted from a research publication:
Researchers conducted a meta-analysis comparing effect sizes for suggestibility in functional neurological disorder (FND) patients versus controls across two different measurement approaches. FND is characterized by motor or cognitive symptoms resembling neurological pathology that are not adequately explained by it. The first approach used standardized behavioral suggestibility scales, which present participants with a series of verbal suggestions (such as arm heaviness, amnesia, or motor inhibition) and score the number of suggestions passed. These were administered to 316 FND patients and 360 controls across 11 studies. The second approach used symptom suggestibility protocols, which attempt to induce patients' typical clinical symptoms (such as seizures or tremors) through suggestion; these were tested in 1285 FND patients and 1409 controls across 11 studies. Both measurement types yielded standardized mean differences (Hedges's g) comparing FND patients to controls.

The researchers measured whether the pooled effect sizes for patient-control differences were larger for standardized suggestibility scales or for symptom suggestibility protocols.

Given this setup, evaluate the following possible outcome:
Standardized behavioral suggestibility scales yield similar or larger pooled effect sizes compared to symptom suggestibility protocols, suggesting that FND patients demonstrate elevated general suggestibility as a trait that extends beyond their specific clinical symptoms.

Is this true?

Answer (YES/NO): NO